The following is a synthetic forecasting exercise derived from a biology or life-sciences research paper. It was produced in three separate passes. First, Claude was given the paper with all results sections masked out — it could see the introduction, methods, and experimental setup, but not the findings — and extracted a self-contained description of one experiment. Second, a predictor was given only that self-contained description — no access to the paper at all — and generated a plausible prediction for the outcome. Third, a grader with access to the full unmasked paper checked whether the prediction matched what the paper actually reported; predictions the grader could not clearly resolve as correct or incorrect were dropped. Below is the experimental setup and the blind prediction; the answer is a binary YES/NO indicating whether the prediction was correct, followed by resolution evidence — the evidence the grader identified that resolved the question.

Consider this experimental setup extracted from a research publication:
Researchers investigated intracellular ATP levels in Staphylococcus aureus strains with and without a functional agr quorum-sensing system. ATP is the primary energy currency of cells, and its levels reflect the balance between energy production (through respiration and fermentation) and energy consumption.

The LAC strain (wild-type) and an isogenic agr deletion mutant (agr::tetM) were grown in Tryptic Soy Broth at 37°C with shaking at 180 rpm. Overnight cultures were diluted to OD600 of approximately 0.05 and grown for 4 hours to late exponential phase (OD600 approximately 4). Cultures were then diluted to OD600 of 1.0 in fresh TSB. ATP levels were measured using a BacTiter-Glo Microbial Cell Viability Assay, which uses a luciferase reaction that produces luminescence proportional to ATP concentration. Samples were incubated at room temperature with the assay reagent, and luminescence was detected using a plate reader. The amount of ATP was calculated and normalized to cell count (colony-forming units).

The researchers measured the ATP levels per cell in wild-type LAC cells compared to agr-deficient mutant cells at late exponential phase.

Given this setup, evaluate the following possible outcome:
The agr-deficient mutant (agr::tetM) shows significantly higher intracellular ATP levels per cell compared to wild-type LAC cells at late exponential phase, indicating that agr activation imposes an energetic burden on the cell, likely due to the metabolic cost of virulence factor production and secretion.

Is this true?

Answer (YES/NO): NO